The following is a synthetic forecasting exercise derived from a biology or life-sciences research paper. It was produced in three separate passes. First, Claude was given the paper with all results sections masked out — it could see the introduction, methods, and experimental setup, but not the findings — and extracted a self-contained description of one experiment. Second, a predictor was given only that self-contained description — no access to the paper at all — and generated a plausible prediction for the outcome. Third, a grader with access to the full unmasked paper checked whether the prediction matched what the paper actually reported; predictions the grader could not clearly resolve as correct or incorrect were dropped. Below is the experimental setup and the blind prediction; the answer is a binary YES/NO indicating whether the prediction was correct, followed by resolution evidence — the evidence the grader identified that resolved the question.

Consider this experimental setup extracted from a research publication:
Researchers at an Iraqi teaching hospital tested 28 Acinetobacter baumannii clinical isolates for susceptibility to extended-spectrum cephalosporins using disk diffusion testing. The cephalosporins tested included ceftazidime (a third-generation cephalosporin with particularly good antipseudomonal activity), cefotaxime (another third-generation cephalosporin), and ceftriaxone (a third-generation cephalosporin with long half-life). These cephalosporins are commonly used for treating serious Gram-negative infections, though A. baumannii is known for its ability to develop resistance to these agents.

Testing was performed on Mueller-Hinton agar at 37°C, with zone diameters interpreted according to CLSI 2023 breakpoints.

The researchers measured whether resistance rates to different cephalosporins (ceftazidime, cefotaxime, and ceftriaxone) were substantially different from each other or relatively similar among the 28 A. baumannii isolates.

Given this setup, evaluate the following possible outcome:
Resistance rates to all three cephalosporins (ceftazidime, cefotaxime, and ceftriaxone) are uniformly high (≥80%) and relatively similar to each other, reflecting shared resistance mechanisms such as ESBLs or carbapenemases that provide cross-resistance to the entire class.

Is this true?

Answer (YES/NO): NO